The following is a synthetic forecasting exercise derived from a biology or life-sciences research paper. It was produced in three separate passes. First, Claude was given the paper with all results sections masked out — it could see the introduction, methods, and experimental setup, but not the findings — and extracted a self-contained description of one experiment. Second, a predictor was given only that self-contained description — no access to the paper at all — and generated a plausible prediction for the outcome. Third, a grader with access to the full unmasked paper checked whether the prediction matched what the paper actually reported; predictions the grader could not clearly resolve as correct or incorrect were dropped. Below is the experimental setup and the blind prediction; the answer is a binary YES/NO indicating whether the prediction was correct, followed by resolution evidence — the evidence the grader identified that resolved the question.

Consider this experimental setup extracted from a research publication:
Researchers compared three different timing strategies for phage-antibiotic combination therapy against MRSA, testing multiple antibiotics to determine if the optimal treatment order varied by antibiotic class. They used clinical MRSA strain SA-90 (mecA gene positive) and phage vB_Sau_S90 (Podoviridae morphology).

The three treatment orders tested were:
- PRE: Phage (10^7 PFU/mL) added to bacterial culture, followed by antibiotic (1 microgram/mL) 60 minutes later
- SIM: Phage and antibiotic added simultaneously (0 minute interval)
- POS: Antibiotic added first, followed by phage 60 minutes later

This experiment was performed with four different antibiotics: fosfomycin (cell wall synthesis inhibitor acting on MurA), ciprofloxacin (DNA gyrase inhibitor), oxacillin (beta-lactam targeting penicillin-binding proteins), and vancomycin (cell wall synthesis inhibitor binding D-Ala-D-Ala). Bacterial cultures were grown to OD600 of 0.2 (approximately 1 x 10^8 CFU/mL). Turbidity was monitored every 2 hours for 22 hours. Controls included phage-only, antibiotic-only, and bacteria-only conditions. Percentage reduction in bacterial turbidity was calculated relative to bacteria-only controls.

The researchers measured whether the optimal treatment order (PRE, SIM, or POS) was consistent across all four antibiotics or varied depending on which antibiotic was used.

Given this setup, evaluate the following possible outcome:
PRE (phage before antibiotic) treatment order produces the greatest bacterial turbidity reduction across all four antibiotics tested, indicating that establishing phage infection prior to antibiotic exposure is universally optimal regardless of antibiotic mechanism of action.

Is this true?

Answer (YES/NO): YES